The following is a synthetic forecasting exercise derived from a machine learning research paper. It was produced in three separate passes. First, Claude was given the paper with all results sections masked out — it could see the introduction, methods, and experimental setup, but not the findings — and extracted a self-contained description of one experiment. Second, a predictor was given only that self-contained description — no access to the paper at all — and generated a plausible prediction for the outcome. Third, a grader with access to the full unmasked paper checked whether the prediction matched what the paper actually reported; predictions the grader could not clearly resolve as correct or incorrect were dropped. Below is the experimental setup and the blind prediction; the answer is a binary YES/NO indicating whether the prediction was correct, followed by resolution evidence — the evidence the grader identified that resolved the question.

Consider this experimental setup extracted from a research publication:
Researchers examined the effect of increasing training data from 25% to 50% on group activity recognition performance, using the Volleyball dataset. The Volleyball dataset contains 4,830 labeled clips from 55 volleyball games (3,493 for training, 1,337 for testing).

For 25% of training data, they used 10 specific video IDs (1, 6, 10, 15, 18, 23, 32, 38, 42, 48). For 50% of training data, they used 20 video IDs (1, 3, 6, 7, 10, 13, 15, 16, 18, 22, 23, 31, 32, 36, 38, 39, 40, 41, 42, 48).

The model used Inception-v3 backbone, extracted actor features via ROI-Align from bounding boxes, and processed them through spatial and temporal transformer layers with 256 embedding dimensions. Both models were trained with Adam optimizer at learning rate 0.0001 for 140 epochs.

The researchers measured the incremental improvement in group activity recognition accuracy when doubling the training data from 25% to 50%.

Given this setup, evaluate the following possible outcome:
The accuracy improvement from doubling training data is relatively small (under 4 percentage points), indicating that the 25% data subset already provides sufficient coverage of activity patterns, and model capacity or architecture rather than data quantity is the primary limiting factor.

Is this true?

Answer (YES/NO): NO